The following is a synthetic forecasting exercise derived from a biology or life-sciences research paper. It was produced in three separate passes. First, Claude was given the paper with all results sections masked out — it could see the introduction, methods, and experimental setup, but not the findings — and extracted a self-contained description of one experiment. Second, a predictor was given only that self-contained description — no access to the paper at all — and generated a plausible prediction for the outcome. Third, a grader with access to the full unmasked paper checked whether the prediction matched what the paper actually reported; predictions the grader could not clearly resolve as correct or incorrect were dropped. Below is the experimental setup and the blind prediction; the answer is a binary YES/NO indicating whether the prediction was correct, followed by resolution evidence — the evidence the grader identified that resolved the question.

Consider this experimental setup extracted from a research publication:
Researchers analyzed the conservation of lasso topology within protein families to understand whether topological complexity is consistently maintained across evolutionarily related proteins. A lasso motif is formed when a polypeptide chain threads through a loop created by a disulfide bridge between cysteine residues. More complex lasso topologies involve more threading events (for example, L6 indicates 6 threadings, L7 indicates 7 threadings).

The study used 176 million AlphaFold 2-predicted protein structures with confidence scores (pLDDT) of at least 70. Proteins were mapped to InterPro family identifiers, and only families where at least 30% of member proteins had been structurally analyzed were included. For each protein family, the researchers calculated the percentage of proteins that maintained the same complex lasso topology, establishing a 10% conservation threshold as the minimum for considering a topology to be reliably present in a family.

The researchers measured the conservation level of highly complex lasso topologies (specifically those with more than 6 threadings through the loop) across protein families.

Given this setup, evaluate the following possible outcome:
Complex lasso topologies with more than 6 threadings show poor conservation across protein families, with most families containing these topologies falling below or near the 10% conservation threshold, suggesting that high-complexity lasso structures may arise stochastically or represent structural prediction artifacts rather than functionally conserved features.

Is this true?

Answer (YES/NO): YES